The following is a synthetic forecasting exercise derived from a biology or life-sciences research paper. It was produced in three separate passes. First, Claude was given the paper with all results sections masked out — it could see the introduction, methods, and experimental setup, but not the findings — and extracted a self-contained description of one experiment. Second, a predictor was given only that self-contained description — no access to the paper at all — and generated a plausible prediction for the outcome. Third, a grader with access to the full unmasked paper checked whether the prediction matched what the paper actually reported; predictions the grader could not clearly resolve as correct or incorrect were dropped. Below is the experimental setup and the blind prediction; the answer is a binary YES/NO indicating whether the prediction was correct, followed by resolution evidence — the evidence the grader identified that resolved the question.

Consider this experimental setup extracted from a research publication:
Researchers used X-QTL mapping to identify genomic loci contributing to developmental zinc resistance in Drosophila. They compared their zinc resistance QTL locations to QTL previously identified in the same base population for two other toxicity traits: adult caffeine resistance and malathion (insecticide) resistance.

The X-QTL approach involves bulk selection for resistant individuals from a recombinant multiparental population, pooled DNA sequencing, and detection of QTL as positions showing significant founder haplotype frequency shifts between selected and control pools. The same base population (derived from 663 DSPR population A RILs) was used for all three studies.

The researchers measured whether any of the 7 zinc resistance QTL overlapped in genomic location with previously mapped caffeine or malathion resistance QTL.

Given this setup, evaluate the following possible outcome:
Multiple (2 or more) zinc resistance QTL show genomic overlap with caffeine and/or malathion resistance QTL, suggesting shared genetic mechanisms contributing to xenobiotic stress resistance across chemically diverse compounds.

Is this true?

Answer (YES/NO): NO